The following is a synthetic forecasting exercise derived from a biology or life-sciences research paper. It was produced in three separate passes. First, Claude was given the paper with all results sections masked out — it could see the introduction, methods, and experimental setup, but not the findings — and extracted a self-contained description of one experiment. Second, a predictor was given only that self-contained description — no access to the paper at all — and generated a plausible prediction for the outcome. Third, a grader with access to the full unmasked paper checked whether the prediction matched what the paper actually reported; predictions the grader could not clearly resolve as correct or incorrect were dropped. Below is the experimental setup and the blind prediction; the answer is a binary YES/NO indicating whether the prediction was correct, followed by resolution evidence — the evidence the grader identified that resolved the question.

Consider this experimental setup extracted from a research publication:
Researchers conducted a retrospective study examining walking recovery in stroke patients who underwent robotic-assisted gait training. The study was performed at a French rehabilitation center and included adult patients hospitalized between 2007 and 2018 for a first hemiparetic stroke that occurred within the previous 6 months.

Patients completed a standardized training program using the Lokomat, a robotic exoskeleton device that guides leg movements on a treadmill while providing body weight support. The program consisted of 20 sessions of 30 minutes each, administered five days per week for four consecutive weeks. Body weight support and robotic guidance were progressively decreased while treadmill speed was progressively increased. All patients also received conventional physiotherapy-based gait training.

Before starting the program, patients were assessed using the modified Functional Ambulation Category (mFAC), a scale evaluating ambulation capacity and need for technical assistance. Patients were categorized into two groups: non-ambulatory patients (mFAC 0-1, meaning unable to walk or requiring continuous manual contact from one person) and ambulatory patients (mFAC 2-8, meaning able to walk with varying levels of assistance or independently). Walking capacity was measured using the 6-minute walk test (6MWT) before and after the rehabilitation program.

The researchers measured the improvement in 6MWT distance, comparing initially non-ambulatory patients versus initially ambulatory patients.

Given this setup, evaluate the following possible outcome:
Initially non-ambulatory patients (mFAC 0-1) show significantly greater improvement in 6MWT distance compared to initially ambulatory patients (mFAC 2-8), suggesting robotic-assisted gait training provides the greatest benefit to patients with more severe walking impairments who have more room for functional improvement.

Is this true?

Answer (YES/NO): NO